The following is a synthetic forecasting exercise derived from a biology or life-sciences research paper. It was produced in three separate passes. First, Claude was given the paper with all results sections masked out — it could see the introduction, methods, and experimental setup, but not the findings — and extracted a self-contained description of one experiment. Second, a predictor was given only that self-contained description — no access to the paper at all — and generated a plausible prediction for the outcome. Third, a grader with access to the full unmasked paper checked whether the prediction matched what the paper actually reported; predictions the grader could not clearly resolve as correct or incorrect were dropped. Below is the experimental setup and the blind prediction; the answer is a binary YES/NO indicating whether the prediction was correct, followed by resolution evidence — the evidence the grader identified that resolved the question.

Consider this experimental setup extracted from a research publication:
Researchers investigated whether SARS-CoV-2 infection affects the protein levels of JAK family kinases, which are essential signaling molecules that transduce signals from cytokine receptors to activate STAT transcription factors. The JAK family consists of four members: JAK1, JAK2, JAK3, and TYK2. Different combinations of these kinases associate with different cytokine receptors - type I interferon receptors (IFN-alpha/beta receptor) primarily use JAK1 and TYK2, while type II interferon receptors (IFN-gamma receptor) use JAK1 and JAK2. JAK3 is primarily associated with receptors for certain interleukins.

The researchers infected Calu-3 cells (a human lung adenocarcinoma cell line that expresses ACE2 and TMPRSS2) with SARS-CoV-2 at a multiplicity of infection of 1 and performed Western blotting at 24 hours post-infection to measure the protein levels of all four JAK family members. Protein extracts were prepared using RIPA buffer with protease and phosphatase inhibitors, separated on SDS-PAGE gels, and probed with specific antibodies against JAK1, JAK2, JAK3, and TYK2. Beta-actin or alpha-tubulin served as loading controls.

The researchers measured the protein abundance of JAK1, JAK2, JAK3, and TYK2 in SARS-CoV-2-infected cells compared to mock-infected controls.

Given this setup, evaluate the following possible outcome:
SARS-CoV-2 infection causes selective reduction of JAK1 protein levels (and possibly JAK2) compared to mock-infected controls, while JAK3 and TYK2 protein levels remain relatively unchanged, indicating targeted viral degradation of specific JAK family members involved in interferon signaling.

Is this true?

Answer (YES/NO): NO